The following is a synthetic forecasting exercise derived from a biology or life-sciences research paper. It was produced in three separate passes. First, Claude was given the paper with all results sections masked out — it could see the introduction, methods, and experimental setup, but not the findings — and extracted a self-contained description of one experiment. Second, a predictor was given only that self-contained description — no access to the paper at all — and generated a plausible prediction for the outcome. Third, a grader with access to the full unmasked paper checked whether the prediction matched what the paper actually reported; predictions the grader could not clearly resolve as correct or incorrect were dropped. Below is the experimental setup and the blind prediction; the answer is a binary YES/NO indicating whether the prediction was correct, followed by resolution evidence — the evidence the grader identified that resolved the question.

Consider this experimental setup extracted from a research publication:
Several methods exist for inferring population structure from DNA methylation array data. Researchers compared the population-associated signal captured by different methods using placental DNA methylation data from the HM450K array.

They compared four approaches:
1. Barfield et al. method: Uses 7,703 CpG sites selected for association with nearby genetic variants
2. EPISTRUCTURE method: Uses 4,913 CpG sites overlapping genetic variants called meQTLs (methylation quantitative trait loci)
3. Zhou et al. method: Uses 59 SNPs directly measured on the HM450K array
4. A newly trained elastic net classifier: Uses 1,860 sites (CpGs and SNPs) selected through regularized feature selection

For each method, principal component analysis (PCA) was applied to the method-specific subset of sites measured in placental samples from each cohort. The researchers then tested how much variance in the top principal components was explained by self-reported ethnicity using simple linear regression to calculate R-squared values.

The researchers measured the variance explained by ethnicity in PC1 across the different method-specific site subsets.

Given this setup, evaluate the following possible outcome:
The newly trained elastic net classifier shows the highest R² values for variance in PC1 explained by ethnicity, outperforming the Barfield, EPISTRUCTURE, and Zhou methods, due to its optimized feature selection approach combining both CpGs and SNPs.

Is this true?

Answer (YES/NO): NO